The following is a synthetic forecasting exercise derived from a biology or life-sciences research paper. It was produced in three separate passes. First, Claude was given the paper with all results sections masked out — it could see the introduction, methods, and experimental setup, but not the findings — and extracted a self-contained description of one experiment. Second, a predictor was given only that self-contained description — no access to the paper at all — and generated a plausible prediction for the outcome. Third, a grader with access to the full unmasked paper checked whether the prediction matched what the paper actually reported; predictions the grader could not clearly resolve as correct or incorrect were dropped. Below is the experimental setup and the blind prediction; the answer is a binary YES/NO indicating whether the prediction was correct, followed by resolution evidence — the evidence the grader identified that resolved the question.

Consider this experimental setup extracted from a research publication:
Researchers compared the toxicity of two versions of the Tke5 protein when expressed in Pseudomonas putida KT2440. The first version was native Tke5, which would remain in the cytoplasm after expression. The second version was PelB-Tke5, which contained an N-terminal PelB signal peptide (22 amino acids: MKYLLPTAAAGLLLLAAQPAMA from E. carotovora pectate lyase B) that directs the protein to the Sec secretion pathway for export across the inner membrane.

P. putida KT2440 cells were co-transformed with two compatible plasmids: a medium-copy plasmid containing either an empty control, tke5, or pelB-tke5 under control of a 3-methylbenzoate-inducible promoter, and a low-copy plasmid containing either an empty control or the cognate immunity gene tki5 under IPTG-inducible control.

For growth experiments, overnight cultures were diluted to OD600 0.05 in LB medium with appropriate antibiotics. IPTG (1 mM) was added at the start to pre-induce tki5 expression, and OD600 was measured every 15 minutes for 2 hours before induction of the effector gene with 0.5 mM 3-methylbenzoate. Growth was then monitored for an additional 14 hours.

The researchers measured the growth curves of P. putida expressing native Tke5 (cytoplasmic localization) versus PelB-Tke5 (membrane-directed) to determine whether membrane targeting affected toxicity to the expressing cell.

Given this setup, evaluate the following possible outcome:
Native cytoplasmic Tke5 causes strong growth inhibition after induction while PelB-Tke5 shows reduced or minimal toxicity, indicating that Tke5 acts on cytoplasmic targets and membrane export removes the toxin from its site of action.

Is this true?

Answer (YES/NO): NO